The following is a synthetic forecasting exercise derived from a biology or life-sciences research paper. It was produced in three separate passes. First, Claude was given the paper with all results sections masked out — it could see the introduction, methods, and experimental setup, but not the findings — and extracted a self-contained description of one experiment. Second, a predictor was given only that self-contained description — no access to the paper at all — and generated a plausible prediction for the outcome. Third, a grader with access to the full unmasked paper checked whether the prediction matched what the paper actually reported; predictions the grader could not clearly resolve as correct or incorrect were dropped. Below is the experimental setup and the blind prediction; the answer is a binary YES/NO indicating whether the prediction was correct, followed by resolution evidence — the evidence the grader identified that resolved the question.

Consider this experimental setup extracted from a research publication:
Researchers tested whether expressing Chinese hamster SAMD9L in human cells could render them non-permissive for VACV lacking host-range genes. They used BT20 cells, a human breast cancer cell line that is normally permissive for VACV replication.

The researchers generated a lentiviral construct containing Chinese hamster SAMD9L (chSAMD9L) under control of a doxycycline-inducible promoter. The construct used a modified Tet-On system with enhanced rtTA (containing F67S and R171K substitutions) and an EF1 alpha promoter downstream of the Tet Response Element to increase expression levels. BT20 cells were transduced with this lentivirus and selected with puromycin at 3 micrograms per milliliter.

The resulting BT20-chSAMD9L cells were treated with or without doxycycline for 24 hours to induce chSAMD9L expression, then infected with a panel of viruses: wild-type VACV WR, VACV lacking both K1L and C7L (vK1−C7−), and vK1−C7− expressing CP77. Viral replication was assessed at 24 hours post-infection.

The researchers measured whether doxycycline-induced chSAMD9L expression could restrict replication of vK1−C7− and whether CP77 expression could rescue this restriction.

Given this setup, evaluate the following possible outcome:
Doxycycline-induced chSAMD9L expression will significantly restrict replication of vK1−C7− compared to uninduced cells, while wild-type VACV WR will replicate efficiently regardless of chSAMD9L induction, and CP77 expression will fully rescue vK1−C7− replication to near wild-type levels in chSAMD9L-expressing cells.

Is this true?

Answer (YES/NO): NO